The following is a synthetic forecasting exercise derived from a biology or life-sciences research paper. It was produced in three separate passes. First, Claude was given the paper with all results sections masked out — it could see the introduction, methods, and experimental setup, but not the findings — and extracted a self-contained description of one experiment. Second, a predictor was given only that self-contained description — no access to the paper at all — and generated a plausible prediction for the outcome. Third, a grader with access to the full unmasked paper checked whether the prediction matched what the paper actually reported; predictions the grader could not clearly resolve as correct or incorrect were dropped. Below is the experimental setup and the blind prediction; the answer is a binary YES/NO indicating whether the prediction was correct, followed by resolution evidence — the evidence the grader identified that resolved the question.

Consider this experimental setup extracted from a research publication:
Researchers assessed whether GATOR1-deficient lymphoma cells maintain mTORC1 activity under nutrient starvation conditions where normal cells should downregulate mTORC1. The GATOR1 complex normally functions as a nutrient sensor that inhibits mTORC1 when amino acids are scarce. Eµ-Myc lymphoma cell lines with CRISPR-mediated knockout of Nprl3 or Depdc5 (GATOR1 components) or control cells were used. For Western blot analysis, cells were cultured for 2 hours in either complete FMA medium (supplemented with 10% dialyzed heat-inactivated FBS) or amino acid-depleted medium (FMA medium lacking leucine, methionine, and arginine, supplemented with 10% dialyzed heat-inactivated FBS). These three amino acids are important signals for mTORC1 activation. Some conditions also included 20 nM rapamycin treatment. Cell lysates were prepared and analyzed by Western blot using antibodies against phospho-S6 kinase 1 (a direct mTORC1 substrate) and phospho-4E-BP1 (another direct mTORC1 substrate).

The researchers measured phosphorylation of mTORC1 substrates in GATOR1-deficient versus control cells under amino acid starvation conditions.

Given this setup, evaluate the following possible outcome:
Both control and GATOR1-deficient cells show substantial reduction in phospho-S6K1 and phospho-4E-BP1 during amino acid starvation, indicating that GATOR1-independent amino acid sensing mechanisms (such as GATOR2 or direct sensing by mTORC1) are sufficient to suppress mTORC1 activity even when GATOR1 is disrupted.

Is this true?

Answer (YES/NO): NO